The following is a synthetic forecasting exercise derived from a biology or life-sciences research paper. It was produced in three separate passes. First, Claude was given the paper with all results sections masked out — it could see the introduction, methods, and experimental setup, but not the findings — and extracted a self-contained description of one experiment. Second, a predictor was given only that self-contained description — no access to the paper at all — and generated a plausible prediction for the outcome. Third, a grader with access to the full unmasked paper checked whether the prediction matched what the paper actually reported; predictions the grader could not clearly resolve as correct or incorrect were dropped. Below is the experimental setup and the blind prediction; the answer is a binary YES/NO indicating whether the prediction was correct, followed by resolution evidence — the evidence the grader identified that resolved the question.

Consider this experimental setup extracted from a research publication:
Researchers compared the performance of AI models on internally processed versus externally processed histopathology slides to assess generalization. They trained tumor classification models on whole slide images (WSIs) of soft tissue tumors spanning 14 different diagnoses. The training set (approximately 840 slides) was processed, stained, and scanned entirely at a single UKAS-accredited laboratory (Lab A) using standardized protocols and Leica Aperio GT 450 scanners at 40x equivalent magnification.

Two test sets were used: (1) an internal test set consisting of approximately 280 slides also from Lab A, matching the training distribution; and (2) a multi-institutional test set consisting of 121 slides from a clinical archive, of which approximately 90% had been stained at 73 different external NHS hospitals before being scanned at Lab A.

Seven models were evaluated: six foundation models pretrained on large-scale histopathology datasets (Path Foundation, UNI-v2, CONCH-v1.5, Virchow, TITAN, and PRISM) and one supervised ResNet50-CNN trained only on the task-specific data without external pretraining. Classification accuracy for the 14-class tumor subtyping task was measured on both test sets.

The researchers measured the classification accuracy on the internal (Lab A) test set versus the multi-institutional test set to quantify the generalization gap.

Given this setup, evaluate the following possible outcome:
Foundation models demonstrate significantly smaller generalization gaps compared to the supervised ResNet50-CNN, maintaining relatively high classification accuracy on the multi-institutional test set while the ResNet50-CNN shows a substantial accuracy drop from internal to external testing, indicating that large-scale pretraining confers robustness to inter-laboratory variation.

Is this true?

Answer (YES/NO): YES